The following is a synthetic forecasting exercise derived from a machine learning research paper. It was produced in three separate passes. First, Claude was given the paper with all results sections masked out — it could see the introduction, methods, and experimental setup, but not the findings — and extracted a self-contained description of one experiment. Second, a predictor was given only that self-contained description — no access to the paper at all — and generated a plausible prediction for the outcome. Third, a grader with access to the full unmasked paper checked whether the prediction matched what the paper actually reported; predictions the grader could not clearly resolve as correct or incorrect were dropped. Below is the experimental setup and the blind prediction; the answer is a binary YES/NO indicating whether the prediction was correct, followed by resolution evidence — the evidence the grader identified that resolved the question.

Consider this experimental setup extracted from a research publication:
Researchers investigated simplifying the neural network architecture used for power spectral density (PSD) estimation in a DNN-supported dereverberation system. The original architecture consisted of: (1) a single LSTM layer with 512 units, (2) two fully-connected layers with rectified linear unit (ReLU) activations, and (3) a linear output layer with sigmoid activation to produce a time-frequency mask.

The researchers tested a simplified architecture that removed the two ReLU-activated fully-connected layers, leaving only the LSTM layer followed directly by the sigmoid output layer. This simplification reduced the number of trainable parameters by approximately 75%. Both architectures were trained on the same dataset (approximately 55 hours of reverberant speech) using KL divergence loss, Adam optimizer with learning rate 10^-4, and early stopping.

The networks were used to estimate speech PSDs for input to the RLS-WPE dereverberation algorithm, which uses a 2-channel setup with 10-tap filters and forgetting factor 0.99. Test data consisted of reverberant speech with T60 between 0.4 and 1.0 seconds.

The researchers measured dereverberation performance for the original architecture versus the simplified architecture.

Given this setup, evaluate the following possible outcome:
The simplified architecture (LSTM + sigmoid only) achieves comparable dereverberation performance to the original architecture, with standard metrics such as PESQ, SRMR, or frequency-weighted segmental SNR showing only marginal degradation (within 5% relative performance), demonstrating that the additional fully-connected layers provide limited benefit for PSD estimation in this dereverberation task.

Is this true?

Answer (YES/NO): YES